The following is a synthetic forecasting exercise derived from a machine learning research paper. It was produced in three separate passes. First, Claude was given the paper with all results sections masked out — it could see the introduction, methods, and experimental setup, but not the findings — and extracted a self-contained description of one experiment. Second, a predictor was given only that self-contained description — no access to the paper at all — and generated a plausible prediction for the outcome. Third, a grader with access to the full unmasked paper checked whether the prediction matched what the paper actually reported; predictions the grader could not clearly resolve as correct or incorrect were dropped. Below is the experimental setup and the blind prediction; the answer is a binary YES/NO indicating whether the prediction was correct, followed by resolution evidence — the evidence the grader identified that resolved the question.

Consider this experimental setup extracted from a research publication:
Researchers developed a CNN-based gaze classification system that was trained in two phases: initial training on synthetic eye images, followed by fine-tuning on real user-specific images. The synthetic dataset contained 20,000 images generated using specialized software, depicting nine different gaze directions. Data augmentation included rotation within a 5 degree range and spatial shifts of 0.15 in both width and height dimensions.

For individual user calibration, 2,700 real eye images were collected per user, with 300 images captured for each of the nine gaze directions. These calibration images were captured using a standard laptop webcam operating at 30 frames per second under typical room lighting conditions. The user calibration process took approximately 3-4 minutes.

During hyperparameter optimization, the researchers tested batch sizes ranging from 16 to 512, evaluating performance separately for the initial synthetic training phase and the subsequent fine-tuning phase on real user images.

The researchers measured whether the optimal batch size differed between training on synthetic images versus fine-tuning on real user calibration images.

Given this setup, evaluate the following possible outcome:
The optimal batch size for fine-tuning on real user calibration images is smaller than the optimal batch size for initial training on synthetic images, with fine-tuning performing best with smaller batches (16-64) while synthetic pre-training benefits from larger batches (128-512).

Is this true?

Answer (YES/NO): NO